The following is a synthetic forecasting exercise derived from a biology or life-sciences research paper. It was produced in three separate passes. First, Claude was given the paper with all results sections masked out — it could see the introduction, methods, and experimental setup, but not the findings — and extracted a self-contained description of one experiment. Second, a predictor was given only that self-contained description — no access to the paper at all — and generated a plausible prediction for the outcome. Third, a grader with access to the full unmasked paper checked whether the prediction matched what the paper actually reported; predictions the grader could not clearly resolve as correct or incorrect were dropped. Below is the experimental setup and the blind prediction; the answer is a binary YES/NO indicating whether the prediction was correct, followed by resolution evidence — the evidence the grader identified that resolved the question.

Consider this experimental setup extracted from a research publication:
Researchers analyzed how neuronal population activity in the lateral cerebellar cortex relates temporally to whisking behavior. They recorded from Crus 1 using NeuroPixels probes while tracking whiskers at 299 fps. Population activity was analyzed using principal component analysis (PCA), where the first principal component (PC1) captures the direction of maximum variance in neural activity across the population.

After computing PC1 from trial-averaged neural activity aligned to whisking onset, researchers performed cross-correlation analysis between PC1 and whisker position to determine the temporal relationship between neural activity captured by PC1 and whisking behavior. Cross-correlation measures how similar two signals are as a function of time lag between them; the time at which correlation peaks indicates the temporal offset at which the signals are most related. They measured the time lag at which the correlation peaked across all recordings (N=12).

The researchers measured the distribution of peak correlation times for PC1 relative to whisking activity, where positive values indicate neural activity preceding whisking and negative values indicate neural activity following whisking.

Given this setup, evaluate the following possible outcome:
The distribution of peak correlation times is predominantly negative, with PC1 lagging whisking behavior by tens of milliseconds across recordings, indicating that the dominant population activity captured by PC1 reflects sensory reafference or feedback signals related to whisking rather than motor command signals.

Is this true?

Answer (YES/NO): NO